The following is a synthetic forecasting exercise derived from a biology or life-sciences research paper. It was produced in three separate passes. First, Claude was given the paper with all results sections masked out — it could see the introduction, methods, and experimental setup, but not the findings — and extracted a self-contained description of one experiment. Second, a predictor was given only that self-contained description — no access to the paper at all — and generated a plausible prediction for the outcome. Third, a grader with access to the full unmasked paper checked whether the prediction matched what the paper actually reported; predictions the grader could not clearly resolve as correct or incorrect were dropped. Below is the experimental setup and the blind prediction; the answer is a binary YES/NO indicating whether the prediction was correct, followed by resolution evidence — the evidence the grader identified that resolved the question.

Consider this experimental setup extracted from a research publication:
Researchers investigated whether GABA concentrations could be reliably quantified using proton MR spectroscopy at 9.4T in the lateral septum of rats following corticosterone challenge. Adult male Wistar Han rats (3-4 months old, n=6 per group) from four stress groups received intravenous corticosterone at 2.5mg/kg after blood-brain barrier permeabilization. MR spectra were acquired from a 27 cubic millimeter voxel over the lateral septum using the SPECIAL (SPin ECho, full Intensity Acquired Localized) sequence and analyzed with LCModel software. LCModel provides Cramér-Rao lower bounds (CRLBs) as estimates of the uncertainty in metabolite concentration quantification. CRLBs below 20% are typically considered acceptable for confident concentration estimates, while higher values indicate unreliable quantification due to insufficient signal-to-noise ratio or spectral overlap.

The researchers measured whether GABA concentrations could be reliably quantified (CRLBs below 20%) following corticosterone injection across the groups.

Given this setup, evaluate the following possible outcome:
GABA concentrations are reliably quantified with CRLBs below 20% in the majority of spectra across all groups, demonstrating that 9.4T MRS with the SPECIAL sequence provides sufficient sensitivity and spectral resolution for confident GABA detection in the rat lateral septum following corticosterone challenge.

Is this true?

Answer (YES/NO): NO